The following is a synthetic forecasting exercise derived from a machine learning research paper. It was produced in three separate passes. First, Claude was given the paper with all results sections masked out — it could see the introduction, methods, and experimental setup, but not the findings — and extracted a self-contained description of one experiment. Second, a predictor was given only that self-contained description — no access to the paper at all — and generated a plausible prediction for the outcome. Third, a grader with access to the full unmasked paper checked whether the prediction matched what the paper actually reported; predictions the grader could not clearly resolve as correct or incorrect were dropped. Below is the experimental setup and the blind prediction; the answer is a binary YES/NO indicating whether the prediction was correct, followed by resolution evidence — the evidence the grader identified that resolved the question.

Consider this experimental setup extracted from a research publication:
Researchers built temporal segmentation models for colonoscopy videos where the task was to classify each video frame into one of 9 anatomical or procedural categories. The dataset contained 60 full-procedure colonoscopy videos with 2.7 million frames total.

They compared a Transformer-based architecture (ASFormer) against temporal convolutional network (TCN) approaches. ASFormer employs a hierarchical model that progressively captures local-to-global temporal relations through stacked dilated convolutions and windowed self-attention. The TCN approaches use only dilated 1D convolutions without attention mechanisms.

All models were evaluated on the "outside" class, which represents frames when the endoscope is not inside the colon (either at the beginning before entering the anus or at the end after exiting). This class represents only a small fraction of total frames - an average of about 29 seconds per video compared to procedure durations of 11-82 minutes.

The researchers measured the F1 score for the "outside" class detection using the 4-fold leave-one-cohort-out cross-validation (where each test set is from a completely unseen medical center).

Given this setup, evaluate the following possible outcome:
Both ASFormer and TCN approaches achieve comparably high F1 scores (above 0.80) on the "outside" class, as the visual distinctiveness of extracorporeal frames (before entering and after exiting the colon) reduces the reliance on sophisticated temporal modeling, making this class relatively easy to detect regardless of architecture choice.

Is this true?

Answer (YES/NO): NO